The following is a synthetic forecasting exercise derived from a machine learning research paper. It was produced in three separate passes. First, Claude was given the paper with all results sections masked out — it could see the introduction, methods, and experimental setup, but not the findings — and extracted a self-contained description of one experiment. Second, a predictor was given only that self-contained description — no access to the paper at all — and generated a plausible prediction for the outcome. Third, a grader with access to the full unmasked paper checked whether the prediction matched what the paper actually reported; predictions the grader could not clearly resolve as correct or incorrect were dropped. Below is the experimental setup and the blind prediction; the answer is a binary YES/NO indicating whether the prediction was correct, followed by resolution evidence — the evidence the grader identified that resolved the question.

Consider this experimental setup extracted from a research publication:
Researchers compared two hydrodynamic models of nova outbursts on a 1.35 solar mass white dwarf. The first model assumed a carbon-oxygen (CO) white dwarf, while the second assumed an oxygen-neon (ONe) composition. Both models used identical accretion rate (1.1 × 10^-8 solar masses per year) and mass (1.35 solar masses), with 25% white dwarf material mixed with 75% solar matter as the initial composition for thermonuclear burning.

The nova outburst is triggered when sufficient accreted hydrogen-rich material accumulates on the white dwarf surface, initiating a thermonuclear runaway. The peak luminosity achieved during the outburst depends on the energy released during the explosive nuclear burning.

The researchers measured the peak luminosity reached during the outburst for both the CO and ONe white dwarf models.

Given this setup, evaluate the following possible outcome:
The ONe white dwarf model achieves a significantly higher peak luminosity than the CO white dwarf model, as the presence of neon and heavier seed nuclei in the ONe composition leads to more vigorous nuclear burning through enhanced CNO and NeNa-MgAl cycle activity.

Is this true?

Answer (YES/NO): NO